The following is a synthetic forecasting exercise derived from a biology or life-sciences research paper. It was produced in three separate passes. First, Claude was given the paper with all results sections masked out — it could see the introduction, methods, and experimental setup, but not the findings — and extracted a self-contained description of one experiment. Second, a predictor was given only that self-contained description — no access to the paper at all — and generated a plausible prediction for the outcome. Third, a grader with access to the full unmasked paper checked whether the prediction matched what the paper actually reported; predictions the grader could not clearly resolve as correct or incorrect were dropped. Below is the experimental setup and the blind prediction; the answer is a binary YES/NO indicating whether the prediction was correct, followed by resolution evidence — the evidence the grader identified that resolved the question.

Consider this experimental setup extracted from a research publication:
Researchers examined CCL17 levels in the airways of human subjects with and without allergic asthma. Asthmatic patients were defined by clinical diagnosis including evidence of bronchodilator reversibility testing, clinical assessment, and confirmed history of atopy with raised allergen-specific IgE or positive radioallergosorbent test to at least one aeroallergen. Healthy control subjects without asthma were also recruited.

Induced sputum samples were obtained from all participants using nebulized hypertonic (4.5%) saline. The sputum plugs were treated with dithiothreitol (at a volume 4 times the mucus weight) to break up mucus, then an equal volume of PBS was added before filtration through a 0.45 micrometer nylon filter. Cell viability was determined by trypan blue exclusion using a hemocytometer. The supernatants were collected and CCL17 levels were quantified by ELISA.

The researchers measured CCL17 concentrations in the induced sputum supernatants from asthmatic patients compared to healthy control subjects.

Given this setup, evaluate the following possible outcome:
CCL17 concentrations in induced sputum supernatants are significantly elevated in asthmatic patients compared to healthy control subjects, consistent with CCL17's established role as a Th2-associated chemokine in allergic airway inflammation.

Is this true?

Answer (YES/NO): YES